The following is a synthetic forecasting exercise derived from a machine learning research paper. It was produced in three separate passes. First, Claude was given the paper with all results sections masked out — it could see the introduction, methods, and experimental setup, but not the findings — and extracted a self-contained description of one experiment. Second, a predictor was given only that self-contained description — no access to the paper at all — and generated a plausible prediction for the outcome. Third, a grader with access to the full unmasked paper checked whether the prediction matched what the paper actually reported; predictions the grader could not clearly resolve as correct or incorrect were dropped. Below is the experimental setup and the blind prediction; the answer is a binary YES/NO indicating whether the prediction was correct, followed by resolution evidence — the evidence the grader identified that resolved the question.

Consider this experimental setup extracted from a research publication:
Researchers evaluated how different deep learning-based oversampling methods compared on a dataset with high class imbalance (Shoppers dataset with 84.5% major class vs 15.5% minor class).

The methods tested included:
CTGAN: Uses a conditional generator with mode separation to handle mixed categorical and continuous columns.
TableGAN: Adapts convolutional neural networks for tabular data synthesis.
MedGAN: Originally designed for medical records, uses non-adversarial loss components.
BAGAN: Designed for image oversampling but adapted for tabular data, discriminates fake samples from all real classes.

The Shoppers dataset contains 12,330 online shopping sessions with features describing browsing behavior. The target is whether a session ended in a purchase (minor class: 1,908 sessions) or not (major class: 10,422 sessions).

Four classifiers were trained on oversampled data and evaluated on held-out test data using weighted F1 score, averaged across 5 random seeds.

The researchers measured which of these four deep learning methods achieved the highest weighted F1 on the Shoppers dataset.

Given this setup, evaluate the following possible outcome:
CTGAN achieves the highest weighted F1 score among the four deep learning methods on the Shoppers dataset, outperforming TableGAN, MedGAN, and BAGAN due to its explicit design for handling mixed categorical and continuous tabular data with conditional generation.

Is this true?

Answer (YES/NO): NO